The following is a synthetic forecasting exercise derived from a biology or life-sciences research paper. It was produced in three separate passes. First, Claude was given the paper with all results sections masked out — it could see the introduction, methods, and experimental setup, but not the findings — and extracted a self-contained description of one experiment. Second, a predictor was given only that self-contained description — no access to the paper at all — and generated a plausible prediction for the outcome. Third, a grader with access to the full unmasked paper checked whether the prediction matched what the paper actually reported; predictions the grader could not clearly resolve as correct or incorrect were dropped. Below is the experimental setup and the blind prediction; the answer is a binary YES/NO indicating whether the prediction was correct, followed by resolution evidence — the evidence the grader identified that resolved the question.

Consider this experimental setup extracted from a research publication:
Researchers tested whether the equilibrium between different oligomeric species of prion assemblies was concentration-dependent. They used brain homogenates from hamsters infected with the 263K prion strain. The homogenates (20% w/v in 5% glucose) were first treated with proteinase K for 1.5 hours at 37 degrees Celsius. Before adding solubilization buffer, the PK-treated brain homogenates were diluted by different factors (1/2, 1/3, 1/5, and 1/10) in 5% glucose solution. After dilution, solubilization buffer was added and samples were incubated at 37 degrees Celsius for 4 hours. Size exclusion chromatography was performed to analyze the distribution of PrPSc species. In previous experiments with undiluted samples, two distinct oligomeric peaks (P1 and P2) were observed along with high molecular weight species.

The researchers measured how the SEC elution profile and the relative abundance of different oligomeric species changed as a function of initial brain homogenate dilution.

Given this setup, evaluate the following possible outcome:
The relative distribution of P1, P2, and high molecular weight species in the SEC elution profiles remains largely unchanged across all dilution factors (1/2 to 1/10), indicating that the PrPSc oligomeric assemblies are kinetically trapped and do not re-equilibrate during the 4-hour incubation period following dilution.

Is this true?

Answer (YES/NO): NO